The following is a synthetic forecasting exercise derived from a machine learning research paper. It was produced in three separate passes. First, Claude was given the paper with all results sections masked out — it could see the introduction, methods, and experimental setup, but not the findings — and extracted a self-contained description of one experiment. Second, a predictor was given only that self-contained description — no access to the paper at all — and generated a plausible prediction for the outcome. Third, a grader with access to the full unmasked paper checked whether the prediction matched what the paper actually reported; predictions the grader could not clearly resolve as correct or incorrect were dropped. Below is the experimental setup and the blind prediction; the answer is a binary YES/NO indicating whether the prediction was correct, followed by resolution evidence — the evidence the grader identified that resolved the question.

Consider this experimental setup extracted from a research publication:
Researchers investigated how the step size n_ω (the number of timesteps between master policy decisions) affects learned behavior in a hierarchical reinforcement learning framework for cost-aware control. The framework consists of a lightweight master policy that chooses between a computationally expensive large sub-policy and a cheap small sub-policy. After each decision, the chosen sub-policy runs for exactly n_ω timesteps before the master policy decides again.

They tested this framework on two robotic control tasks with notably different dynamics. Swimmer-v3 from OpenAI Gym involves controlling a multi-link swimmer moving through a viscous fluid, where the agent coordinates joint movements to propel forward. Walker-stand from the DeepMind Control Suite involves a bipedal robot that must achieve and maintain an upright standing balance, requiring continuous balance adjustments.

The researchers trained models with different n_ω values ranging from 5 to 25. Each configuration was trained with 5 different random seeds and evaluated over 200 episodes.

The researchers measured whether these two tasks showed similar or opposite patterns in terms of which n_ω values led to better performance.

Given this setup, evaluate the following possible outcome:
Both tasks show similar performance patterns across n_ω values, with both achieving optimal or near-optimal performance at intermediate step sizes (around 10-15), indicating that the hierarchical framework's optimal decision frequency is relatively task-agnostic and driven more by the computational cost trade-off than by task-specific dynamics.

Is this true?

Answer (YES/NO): NO